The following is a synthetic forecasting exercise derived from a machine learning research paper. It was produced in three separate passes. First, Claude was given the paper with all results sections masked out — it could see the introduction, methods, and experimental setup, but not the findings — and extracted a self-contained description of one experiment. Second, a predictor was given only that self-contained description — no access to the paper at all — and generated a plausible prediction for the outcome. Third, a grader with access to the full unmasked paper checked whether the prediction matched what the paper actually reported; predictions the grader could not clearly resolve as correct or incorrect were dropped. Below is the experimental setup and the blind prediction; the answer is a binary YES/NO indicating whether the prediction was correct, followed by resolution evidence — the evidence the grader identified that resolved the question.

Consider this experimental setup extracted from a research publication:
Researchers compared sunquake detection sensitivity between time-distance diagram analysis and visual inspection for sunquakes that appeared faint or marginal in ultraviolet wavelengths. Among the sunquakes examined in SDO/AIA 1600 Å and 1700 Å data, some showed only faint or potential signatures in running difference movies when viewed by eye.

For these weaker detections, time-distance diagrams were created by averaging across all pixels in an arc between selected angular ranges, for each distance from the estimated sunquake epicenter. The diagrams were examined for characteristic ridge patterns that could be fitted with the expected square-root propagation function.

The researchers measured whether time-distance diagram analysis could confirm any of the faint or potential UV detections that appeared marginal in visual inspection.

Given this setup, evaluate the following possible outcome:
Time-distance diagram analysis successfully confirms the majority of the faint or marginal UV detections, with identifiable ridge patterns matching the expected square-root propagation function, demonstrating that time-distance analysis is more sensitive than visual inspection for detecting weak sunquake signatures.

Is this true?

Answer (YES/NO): NO